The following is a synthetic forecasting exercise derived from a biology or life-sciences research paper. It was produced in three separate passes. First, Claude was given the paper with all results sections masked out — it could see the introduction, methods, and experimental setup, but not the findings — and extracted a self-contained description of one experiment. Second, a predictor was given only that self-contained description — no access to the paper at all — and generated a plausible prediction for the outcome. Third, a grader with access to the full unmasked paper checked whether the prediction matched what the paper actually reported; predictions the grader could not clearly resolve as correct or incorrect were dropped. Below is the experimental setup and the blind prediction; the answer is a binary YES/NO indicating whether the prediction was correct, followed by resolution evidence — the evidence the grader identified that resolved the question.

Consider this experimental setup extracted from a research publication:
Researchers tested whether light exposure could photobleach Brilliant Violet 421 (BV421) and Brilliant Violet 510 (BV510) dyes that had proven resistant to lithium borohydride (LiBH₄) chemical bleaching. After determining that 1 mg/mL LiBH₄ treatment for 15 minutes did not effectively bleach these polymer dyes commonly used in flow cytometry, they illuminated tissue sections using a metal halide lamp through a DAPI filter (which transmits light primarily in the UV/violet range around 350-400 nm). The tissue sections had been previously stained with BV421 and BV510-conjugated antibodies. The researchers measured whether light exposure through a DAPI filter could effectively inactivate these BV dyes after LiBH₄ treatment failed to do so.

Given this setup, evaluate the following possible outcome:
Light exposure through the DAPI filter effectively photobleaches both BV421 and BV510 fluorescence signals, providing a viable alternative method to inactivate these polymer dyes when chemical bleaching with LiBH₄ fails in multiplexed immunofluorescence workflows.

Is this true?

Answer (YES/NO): YES